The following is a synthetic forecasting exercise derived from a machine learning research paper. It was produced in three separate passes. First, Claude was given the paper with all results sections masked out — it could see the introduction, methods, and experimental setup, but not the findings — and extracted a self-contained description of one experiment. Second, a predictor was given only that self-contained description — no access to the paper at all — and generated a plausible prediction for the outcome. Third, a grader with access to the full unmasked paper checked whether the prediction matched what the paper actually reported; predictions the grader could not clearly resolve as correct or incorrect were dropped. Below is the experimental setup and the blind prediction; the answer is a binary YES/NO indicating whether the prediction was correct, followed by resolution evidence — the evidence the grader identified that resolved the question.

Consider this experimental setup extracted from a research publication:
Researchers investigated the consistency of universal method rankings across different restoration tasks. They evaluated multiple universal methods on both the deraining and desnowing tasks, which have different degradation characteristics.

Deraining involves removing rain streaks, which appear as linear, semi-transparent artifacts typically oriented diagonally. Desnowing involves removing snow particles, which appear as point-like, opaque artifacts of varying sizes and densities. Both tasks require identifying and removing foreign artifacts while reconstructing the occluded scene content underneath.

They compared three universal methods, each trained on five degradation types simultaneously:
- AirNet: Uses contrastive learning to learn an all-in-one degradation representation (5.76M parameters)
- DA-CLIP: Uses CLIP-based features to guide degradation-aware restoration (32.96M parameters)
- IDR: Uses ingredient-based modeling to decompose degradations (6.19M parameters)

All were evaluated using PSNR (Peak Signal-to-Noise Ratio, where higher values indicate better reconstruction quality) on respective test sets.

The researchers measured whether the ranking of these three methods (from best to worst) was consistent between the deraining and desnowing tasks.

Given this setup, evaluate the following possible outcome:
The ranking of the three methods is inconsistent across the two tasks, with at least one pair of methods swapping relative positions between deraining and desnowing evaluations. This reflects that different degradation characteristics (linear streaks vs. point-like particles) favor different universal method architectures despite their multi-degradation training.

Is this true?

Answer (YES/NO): NO